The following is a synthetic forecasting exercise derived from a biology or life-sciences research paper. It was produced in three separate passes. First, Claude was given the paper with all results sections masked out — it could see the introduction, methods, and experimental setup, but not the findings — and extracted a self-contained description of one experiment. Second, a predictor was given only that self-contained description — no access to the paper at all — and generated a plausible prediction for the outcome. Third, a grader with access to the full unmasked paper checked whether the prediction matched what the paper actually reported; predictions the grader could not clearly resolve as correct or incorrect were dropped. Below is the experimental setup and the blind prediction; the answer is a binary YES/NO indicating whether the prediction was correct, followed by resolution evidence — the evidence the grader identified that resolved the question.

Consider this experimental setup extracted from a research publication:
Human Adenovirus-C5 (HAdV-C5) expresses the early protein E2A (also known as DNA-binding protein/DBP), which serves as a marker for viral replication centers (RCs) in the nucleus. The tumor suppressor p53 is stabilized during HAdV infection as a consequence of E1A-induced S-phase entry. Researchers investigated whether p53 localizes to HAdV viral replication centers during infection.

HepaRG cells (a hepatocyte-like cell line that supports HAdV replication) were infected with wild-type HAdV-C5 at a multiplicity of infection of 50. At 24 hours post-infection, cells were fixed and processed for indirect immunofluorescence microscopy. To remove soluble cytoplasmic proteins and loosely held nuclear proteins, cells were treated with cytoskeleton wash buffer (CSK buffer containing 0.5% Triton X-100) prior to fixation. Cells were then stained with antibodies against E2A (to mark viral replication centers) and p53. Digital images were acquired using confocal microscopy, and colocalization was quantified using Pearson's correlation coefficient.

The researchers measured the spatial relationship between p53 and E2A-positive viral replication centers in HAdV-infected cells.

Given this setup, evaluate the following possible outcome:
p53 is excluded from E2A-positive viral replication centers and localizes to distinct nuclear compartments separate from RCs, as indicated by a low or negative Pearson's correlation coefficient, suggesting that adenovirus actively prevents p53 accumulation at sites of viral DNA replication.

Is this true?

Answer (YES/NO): NO